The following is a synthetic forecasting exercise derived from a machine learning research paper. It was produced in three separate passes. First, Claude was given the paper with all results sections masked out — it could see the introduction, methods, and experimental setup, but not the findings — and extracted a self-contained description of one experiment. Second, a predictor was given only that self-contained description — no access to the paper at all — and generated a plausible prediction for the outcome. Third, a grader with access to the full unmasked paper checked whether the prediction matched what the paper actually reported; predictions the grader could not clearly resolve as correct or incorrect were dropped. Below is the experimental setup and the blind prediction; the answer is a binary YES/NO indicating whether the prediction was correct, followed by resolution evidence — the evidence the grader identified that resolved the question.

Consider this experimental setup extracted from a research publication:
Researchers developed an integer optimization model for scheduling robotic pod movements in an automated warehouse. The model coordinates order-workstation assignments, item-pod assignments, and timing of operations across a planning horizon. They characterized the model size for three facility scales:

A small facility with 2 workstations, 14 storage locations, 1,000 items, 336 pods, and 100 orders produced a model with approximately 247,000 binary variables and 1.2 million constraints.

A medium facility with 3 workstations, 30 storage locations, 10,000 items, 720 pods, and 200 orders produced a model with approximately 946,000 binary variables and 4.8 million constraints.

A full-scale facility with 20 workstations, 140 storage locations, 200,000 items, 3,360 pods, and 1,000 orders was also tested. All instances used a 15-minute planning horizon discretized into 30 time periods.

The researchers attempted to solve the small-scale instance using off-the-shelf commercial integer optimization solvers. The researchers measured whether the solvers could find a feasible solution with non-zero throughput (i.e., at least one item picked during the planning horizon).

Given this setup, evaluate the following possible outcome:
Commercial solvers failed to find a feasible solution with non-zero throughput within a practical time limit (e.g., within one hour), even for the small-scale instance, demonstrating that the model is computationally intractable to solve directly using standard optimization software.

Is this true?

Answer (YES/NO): YES